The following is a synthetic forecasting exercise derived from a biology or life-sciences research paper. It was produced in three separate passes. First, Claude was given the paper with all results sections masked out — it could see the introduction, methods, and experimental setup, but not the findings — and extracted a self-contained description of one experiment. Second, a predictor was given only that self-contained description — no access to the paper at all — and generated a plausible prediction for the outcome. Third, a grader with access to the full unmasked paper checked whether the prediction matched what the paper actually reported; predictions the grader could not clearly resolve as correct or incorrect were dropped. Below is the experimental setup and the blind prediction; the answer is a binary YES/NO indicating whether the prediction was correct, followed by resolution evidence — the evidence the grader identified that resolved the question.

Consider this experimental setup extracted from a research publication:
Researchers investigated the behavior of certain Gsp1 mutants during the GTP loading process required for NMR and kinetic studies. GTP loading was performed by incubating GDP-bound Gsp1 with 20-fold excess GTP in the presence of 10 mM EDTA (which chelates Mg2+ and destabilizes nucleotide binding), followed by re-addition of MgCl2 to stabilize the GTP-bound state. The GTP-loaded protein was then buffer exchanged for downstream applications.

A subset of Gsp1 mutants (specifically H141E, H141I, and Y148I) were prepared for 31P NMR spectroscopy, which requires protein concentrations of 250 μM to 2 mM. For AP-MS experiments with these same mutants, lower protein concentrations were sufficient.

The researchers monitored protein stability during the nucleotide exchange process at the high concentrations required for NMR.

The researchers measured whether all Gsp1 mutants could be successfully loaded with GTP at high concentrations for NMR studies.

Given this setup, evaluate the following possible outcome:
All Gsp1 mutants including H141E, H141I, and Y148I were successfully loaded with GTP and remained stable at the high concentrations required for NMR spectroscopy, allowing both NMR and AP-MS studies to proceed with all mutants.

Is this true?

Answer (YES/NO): NO